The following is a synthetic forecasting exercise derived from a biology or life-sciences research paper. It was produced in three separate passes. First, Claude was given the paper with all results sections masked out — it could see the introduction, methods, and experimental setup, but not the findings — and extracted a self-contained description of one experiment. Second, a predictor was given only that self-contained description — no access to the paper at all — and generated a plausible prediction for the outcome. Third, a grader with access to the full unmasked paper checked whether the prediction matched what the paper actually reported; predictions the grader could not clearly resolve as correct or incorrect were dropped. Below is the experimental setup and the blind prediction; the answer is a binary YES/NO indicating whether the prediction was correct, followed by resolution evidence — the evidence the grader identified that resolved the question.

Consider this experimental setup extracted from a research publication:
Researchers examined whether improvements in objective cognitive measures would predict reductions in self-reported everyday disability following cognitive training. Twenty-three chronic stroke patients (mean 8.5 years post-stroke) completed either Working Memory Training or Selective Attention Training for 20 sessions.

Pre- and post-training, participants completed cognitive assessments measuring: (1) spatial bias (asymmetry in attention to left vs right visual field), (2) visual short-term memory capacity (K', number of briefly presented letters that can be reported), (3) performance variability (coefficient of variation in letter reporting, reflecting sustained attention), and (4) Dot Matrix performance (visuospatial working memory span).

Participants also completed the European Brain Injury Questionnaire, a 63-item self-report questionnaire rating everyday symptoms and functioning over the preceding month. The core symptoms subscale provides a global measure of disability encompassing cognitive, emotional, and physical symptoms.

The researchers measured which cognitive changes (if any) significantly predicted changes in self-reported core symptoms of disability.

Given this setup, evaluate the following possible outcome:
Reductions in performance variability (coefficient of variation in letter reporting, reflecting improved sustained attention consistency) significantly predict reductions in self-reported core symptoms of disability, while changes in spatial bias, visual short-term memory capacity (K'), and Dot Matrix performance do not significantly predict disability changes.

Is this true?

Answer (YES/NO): NO